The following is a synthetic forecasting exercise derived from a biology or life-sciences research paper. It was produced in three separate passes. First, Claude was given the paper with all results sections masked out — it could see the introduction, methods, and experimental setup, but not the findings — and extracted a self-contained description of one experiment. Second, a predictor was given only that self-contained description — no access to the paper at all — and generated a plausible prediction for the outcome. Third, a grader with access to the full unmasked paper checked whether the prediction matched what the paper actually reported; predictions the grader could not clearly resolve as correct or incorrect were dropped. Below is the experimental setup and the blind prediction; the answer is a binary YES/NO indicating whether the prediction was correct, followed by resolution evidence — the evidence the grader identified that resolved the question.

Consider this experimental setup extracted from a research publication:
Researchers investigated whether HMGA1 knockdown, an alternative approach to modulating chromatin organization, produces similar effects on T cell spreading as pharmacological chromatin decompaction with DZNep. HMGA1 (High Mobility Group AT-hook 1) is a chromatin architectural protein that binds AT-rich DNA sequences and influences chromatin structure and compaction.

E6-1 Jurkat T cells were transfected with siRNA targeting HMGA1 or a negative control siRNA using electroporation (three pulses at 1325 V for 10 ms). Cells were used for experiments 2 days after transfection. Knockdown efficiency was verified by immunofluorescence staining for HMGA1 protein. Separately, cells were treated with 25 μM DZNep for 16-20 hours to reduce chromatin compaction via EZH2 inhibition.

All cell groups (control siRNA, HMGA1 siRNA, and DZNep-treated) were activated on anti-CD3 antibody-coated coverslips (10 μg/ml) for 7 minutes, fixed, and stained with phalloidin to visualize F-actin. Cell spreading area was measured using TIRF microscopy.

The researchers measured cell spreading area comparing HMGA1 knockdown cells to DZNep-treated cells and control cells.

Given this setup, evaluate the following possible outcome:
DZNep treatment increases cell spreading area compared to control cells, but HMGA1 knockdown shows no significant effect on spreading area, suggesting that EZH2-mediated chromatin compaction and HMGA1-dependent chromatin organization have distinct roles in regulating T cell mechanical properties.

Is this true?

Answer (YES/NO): NO